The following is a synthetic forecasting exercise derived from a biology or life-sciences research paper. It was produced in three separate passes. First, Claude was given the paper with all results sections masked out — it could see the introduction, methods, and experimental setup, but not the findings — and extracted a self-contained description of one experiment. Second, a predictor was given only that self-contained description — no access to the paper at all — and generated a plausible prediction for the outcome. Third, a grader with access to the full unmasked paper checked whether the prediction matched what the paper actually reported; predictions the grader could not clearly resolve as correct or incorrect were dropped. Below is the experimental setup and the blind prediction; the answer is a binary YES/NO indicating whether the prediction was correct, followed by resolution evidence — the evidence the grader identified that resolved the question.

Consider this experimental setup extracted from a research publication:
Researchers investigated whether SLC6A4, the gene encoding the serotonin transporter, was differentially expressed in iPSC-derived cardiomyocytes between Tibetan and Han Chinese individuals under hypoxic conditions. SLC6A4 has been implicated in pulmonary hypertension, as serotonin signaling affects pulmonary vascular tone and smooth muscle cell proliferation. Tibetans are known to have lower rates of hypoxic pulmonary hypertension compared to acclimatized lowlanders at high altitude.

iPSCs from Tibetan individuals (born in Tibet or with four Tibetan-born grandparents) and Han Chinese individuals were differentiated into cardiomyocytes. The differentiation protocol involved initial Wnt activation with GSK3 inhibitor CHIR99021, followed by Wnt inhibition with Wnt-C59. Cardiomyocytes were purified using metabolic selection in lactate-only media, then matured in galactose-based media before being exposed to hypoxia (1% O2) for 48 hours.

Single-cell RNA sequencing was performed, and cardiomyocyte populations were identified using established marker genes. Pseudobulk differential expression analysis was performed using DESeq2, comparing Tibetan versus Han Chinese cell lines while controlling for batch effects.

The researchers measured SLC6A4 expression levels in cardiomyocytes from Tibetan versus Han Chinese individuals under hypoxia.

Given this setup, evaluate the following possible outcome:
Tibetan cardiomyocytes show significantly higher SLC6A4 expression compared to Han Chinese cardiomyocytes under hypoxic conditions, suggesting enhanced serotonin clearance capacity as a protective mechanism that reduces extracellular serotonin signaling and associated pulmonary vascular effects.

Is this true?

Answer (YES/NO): NO